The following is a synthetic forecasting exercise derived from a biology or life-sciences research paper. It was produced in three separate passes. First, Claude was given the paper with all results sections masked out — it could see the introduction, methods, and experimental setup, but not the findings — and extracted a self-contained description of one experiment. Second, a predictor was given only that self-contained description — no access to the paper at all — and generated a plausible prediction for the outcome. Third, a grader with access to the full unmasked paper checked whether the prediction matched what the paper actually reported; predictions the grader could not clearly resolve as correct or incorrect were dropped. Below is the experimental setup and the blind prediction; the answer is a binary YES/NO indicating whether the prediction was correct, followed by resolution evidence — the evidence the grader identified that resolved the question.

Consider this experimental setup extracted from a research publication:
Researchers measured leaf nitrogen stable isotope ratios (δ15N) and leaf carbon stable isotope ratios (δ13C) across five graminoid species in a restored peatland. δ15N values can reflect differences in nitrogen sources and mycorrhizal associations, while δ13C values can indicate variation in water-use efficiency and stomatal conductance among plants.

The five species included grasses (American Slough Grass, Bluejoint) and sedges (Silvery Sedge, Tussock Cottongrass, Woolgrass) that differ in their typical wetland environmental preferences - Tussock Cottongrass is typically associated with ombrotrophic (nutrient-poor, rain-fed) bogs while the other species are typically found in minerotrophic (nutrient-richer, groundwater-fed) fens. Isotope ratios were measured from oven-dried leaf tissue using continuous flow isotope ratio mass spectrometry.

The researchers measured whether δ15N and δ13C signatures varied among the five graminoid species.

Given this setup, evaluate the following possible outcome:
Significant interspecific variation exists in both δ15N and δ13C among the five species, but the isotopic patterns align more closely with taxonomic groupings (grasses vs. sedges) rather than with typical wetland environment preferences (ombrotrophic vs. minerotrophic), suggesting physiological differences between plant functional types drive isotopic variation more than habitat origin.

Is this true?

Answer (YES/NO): NO